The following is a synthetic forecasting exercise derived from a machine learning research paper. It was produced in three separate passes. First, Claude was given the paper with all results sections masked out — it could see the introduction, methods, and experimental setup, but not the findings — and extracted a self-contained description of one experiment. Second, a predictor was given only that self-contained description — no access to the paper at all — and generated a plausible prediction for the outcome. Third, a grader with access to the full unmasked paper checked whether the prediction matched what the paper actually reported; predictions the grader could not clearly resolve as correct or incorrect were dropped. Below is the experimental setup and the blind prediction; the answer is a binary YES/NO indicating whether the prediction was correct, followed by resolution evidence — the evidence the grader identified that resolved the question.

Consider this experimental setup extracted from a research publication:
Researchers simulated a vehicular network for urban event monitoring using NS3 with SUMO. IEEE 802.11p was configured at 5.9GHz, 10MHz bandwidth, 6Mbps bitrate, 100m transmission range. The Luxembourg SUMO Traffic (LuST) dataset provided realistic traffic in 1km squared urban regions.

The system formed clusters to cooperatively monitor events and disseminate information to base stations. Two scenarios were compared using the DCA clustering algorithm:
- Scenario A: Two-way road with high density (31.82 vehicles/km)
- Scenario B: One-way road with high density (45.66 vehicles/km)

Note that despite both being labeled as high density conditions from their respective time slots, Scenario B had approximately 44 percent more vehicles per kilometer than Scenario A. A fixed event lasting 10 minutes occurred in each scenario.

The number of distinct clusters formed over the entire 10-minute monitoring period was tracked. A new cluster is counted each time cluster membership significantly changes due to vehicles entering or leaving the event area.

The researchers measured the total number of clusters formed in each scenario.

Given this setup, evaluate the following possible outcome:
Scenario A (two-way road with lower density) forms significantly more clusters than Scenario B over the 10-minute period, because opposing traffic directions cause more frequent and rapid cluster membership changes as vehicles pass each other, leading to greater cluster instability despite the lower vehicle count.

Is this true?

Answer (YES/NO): NO